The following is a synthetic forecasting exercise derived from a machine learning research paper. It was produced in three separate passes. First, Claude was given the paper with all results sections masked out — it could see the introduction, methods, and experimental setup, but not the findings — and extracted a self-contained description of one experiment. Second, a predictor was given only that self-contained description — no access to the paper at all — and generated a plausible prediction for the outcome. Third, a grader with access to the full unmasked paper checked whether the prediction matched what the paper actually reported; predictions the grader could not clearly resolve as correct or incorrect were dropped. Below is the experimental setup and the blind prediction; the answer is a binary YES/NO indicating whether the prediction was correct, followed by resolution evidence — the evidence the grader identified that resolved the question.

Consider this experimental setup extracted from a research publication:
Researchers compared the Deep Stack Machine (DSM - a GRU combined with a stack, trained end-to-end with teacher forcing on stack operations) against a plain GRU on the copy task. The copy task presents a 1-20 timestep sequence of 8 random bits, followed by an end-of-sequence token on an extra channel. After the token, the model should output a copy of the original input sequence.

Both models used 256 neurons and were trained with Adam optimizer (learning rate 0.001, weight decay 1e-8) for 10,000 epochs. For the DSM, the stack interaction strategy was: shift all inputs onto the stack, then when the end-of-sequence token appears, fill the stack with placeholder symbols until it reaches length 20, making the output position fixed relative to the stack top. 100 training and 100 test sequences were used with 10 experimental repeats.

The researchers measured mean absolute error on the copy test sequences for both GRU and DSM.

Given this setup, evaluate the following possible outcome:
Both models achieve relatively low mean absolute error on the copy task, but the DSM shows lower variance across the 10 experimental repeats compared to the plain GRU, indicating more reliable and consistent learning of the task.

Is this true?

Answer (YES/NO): NO